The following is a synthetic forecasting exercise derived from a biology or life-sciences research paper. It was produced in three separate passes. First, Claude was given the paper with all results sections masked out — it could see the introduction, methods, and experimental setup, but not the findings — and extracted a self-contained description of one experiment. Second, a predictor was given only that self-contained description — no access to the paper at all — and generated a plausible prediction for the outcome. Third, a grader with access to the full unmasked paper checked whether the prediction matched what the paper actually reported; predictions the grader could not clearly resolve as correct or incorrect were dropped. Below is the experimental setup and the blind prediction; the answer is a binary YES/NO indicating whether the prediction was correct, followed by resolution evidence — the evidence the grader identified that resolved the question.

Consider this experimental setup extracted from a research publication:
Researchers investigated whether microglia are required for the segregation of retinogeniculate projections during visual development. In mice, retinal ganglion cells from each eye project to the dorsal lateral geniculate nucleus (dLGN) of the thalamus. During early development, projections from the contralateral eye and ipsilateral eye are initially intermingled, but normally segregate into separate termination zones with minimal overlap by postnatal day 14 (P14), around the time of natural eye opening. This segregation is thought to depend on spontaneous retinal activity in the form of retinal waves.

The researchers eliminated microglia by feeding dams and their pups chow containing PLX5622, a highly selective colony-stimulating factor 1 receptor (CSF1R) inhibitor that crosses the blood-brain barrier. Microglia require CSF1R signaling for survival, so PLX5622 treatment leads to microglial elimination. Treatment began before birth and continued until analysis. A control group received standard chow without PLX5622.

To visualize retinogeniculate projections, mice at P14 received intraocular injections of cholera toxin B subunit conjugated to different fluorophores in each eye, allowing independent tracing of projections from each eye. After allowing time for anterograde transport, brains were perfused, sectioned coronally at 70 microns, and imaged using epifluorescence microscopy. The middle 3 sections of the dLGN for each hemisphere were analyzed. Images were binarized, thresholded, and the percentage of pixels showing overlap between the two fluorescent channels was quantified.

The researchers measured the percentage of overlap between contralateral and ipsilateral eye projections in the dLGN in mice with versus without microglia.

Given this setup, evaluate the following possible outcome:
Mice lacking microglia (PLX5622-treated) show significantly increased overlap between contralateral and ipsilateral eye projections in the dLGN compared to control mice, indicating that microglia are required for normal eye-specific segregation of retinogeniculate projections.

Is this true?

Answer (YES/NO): NO